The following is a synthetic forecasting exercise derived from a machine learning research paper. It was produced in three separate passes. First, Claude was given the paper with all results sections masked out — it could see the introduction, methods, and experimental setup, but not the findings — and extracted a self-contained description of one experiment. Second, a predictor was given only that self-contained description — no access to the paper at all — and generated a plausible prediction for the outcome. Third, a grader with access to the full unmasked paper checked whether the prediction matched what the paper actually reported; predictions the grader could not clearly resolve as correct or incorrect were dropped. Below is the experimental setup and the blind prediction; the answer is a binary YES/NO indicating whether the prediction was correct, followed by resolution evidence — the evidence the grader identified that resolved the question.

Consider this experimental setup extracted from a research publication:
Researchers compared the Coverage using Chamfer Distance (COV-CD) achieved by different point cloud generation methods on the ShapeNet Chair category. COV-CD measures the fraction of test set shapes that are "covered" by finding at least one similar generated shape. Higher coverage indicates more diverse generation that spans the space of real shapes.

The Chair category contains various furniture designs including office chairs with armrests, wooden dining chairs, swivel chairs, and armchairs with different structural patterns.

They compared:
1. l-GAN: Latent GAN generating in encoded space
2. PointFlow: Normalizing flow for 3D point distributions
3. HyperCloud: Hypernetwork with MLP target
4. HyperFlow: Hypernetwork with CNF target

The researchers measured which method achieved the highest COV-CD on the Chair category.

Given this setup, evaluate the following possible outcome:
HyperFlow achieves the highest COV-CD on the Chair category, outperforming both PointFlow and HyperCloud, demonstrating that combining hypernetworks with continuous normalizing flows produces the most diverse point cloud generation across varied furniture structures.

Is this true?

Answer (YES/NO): NO